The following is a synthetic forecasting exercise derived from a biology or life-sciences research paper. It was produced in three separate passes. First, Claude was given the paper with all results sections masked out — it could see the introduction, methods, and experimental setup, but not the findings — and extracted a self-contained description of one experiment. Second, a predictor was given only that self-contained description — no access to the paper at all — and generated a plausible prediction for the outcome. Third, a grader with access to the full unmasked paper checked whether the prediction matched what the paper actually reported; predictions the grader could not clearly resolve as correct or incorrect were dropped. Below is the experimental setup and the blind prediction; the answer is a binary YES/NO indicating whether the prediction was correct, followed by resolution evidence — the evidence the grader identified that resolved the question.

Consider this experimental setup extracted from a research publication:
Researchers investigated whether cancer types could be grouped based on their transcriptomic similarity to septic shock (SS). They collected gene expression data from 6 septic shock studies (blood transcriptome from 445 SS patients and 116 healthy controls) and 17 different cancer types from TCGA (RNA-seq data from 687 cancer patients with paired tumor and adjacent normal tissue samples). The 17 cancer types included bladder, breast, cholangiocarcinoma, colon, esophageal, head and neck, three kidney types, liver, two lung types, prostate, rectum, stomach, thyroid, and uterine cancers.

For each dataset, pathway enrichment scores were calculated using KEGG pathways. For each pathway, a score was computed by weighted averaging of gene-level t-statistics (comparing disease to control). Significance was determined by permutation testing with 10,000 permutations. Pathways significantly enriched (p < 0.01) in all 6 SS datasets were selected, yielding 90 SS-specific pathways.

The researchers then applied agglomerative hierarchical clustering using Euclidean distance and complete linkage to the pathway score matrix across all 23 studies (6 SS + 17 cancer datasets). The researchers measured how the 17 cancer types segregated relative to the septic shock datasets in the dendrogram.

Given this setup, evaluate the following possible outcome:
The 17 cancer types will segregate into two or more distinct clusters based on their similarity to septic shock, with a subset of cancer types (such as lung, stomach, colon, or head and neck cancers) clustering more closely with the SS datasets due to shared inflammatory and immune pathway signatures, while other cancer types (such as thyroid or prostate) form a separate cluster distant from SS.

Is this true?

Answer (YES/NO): NO